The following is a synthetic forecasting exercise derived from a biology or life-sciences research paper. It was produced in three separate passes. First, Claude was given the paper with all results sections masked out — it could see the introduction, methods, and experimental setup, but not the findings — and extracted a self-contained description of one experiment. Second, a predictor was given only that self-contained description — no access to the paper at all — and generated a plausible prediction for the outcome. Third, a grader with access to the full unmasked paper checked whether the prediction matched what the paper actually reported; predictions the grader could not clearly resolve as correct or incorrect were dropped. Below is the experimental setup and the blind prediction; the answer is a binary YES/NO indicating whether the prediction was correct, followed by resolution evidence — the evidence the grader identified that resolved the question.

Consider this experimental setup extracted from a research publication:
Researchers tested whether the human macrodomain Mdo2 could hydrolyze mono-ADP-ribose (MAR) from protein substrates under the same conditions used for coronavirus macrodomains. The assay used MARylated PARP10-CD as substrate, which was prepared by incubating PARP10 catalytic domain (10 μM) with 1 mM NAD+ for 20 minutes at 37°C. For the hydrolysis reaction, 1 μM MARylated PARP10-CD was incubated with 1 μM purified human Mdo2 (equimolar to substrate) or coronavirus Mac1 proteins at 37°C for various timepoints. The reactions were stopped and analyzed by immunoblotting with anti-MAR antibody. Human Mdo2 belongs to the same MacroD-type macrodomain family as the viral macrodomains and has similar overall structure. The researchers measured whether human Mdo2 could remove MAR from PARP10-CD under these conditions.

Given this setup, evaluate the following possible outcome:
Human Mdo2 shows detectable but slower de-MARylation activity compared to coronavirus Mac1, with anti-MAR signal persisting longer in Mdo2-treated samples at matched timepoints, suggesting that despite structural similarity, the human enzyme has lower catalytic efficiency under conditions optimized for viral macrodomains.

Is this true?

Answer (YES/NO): YES